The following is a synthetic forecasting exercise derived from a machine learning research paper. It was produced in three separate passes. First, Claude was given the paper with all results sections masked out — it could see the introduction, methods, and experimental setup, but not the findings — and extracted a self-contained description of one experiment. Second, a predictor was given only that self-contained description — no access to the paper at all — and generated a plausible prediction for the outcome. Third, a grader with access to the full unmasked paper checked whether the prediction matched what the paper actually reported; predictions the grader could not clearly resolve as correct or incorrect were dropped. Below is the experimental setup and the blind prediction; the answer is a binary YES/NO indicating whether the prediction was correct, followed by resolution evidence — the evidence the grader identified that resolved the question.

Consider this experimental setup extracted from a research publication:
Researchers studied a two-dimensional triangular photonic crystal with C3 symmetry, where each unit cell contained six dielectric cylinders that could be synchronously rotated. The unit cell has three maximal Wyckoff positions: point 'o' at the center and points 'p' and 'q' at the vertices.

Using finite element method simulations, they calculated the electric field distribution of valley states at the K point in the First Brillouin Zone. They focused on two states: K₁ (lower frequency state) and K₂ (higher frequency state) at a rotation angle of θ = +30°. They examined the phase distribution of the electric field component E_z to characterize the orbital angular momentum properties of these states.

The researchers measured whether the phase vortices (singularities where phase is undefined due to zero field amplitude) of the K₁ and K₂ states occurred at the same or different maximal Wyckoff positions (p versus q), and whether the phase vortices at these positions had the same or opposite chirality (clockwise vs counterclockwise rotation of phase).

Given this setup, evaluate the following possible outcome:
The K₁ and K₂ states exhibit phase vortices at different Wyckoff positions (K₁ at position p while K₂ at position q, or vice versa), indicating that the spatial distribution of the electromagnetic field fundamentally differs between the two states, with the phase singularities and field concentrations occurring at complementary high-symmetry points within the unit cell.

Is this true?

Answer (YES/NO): YES